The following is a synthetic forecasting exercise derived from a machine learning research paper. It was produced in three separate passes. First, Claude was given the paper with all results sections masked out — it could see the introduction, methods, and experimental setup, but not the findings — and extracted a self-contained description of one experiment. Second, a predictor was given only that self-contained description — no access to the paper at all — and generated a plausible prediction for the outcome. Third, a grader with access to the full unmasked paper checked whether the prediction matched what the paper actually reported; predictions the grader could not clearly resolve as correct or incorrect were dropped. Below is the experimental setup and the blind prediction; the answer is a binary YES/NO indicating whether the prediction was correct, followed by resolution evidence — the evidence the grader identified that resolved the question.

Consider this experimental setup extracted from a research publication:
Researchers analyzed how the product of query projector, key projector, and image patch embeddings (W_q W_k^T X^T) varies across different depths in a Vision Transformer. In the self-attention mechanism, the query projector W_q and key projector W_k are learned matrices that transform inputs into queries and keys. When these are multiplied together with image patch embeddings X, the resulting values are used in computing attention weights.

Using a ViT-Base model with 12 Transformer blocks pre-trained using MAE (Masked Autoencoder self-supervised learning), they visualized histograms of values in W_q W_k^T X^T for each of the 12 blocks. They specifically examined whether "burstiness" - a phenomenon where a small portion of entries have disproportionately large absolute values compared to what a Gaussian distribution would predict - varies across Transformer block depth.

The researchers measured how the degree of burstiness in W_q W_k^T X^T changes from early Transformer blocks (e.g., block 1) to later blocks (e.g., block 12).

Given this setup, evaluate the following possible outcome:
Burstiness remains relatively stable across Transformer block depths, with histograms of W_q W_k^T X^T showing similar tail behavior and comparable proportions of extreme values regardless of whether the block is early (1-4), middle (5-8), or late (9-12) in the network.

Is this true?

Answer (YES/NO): NO